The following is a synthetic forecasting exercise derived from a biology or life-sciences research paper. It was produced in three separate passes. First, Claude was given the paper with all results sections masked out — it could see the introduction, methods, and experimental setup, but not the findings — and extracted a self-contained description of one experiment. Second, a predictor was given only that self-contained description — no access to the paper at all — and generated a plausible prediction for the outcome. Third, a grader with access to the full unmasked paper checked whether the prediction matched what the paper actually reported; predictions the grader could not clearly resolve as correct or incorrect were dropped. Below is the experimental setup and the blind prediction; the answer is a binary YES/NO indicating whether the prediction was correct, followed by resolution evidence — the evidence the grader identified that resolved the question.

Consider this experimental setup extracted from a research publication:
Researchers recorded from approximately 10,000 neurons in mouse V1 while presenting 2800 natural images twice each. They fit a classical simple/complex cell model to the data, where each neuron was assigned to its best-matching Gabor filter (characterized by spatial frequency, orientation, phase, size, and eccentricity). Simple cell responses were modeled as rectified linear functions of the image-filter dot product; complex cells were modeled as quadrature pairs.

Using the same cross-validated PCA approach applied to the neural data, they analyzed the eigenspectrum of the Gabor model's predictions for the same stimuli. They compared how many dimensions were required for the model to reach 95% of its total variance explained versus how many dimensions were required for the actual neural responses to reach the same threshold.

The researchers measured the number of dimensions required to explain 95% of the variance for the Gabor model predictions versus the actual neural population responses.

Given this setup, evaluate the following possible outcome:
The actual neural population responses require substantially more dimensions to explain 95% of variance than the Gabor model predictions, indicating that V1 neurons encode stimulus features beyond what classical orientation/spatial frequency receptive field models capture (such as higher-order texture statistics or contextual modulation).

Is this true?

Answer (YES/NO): YES